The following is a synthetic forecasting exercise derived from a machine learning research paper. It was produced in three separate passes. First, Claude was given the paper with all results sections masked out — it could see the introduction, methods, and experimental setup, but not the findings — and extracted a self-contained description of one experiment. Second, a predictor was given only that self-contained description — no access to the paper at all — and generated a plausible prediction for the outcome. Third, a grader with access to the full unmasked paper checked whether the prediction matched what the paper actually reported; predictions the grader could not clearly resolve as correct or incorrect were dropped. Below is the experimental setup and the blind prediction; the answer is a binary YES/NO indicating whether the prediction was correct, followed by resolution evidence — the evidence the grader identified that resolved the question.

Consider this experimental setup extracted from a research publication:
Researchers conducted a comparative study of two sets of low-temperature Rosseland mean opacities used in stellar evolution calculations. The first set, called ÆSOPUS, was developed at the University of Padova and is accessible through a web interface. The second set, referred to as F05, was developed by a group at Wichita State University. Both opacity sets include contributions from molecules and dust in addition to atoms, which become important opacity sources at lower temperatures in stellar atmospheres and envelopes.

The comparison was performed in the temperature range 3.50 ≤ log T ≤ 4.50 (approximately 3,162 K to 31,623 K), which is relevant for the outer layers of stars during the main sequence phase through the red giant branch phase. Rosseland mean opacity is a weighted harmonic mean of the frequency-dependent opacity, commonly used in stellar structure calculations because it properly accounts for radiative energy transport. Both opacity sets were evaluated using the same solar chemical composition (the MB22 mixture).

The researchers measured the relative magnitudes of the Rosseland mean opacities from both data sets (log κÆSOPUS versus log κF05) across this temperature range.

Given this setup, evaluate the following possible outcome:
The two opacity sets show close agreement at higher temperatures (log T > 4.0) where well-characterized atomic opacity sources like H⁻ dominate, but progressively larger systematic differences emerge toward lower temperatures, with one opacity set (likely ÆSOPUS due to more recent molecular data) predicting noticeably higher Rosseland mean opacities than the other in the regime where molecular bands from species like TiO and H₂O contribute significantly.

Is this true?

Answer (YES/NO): NO